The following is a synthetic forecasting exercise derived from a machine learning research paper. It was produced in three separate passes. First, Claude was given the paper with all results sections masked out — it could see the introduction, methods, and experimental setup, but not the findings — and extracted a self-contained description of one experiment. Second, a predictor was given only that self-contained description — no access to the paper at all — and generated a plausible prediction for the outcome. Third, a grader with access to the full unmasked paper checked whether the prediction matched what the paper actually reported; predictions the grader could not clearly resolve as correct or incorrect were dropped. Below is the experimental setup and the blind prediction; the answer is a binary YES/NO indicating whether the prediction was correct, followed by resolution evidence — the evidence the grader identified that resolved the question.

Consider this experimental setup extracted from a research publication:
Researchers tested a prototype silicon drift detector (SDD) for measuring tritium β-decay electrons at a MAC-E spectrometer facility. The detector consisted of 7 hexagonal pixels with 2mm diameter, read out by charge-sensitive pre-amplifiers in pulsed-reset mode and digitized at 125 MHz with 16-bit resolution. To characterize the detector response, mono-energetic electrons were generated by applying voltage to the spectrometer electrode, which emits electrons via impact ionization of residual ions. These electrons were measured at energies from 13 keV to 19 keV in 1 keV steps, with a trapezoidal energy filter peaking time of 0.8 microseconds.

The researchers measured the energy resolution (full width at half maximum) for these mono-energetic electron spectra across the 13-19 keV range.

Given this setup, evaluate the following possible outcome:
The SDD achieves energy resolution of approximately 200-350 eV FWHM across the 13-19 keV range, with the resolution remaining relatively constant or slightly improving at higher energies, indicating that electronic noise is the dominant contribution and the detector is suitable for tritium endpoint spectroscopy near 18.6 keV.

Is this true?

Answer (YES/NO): NO